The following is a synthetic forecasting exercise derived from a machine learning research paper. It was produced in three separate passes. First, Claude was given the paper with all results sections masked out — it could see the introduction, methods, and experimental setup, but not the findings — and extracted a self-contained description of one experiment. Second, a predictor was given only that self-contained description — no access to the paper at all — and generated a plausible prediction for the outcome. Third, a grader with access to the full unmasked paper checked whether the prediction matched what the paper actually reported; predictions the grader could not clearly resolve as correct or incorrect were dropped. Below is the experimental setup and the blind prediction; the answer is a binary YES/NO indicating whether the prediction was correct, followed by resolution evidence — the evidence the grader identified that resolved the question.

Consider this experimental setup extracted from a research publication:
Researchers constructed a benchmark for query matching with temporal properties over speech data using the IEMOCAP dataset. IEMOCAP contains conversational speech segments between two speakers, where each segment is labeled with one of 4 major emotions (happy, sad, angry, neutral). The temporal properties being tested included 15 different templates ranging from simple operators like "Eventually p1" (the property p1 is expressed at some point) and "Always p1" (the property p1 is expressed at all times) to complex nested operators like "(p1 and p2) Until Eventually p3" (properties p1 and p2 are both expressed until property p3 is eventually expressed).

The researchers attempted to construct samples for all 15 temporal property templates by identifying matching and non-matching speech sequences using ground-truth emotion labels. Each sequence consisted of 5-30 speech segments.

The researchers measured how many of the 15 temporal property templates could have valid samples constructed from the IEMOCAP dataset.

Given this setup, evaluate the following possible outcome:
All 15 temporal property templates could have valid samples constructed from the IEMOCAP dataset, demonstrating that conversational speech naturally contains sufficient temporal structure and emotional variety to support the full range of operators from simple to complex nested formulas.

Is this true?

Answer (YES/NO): NO